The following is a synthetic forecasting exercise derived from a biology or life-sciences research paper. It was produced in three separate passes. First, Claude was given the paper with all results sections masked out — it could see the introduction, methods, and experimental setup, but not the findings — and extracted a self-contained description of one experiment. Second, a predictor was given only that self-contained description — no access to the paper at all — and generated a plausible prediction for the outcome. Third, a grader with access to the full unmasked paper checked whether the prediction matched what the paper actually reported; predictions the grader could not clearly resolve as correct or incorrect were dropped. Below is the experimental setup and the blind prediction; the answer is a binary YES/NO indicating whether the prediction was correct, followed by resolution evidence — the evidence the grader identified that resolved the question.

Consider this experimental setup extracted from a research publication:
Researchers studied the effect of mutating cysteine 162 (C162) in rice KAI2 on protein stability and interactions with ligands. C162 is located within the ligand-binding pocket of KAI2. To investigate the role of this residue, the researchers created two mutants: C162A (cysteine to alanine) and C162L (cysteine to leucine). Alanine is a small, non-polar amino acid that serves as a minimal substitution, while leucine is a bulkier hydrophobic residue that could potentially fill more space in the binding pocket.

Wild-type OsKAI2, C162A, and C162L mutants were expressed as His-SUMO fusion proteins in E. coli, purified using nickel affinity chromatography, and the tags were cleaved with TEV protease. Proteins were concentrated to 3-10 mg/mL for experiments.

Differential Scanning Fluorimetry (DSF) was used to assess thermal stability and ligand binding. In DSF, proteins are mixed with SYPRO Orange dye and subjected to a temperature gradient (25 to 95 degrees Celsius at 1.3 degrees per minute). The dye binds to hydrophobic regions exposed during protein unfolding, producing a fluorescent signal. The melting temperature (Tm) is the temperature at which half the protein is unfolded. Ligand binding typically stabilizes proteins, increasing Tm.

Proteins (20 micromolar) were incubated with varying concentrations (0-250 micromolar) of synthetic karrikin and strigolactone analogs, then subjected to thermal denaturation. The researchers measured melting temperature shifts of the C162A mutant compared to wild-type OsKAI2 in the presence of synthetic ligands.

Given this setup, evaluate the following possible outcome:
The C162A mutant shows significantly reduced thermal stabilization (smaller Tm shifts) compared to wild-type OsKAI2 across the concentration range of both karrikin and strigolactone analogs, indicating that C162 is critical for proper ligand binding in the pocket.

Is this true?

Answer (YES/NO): NO